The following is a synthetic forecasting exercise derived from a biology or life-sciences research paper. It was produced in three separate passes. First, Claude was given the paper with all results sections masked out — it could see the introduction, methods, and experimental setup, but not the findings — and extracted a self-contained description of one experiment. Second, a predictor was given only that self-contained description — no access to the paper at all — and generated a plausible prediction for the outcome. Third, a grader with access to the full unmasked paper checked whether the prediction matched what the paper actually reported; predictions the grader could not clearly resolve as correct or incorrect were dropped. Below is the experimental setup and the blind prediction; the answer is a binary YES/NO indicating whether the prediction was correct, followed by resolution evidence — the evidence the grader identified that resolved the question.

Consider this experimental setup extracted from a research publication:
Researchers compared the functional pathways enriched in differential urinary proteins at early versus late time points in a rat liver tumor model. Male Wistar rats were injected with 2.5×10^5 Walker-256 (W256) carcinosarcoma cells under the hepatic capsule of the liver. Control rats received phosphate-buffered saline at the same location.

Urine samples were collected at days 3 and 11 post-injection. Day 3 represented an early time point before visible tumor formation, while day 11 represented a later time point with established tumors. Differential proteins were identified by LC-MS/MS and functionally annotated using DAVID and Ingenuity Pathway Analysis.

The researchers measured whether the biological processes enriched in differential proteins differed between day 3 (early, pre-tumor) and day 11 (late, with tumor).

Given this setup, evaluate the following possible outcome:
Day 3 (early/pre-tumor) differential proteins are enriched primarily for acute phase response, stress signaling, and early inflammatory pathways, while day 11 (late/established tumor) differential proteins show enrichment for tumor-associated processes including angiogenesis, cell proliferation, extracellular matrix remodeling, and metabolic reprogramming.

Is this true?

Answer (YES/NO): NO